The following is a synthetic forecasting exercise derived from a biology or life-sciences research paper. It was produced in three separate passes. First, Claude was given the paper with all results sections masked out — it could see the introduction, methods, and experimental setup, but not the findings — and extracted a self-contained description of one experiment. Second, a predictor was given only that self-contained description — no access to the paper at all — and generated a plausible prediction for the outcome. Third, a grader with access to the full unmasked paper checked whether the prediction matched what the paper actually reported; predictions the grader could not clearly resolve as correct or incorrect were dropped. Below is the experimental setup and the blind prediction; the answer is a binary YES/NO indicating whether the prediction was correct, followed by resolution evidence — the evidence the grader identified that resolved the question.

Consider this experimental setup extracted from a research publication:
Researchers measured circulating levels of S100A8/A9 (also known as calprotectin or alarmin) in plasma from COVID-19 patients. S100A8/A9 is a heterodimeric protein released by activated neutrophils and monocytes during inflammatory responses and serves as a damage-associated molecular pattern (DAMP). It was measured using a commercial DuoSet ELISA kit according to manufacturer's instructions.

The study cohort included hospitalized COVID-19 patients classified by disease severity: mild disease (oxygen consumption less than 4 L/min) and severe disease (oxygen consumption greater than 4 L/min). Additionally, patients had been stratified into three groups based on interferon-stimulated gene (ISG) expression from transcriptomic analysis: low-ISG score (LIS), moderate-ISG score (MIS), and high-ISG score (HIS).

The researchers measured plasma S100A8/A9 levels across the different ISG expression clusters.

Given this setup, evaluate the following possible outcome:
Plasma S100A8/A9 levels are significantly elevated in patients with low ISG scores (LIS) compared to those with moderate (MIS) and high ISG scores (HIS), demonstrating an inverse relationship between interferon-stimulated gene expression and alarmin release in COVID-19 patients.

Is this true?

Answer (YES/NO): NO